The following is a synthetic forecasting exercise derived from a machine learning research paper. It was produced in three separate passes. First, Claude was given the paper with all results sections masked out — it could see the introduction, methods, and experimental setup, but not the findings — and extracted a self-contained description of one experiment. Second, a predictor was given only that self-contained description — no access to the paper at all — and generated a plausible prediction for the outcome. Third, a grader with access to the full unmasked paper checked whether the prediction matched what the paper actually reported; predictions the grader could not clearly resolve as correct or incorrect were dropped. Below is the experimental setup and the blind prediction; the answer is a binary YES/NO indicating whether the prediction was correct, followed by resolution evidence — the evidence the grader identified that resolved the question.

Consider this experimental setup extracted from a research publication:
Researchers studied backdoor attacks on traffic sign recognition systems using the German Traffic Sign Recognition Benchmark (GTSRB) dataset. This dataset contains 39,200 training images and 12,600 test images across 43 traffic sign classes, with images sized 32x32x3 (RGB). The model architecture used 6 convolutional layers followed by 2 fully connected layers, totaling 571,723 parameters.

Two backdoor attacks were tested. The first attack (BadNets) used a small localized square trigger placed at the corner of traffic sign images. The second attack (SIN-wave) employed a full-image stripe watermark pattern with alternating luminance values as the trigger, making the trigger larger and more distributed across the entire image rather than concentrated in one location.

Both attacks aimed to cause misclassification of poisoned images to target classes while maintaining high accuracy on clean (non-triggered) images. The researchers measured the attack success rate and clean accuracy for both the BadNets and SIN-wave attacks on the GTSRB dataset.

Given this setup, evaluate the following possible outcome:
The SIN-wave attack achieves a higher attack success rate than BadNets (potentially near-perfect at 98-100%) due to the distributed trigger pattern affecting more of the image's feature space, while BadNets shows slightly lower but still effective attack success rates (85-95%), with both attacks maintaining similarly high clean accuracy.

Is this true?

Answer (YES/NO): NO